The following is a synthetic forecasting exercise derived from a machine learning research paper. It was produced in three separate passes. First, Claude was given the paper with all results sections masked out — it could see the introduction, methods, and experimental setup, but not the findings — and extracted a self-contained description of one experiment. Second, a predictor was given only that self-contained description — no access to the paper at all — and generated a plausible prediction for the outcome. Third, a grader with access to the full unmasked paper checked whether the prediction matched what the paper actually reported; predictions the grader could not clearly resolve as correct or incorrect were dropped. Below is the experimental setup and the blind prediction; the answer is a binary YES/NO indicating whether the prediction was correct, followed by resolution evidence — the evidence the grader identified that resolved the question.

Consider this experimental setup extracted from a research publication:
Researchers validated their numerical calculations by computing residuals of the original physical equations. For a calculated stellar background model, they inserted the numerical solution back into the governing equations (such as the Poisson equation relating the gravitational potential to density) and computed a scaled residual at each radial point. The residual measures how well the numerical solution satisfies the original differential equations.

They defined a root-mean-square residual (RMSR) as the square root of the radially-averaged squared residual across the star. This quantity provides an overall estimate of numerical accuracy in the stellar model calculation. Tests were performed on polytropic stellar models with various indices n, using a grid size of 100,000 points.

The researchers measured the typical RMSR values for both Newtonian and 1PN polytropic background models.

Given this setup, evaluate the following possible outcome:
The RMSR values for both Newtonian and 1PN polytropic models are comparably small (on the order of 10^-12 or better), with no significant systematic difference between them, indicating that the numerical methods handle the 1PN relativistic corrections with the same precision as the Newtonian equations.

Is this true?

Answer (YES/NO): YES